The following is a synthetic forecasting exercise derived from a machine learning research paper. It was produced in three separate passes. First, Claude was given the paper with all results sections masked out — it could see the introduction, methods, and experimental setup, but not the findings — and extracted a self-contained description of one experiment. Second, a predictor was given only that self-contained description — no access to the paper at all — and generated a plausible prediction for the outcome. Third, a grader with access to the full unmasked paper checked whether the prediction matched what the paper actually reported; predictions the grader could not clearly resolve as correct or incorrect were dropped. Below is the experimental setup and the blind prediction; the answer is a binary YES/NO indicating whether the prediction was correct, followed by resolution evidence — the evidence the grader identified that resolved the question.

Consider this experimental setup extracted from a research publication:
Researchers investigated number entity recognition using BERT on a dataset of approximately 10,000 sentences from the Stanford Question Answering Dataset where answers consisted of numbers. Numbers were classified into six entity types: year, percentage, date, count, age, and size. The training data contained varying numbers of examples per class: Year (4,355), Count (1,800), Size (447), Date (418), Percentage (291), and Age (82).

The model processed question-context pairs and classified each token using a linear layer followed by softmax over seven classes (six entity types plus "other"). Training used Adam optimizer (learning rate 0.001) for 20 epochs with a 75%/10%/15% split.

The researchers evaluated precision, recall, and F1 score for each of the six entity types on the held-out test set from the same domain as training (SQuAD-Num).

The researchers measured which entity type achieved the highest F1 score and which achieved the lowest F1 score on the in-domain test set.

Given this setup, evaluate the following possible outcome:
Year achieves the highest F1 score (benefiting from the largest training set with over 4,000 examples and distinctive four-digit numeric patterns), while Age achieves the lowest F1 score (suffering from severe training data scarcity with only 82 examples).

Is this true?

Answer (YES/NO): NO